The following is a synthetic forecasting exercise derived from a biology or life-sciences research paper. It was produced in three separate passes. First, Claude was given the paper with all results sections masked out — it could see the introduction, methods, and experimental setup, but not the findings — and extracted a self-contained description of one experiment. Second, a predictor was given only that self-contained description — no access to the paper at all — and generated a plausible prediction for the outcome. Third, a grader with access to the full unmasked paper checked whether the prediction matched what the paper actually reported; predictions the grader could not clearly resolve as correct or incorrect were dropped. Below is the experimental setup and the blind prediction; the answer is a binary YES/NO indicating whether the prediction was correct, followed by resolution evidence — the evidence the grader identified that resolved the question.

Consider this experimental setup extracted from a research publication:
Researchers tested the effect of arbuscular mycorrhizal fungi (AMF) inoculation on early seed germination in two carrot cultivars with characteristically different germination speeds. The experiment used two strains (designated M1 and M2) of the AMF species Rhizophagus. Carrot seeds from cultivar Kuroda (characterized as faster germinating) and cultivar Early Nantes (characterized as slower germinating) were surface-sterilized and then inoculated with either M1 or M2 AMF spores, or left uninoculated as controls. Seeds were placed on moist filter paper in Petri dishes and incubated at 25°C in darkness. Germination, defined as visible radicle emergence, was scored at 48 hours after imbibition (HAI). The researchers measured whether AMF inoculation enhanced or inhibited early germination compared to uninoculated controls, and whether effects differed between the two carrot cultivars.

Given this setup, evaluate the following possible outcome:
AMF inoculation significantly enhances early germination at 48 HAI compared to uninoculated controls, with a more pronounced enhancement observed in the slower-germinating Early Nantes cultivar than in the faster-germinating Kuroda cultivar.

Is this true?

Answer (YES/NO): NO